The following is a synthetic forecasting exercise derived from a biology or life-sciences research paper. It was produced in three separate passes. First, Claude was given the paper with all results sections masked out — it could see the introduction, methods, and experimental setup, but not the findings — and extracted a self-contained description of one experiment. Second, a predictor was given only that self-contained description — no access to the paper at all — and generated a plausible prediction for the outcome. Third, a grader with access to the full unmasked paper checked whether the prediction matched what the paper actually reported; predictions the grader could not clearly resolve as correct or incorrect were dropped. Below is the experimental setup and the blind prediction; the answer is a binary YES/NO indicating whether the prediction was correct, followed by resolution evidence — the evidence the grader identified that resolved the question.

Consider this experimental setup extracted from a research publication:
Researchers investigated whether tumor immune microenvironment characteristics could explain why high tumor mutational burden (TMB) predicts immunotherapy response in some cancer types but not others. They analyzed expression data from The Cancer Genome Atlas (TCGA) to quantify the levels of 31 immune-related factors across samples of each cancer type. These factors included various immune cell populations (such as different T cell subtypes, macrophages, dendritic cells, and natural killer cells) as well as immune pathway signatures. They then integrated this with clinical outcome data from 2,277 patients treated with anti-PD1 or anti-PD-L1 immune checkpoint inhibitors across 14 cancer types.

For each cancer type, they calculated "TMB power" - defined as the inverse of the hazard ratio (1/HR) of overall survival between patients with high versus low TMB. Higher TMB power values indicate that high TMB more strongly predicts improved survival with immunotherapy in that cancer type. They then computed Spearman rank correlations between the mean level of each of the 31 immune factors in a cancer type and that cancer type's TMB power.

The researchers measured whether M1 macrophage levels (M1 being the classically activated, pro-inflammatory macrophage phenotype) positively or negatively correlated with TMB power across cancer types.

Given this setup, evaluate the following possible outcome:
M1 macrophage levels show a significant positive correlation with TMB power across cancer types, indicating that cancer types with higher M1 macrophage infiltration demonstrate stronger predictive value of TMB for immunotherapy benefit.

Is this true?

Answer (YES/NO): YES